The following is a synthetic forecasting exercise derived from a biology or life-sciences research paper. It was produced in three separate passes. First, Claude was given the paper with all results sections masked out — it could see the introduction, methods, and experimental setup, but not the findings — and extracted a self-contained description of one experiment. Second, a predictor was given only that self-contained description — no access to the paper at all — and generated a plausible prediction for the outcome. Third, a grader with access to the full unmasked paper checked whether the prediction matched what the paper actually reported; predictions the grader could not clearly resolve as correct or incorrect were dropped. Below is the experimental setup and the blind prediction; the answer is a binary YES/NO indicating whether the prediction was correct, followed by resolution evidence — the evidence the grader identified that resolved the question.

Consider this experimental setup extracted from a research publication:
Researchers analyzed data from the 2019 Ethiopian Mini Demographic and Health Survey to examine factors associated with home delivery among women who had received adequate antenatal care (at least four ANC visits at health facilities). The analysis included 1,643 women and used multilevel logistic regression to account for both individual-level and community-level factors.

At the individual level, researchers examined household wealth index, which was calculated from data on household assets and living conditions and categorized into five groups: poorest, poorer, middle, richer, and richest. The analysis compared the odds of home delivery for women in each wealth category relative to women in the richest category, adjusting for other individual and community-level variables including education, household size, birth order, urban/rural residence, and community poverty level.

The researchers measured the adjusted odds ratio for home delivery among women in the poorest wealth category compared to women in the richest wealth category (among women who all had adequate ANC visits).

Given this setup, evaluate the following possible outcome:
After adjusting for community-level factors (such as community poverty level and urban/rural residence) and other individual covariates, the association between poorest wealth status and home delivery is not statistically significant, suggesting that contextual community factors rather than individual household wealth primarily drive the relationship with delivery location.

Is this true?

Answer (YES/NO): NO